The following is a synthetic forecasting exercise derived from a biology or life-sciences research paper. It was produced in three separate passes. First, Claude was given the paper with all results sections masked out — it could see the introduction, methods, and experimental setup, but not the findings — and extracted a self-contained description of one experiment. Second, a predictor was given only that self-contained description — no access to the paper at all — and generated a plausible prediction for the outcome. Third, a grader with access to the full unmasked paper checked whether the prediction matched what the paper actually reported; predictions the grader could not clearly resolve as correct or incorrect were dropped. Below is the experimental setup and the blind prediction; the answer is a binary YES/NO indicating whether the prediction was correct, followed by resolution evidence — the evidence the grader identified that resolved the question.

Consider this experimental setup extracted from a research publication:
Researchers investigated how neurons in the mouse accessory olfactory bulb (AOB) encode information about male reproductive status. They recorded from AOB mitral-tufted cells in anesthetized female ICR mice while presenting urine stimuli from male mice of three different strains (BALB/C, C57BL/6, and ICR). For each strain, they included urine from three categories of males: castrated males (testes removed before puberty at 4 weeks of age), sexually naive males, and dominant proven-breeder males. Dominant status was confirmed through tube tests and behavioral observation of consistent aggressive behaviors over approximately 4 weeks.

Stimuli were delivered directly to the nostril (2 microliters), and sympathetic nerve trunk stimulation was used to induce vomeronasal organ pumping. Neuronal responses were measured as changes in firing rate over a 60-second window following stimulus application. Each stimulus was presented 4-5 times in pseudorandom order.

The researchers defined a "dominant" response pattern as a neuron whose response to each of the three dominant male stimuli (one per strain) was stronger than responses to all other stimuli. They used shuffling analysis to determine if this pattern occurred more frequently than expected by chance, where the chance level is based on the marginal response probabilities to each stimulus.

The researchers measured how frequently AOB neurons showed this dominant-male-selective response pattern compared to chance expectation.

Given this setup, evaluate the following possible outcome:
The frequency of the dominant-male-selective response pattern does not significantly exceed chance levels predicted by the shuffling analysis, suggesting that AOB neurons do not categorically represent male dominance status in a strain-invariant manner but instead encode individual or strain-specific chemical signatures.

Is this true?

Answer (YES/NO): YES